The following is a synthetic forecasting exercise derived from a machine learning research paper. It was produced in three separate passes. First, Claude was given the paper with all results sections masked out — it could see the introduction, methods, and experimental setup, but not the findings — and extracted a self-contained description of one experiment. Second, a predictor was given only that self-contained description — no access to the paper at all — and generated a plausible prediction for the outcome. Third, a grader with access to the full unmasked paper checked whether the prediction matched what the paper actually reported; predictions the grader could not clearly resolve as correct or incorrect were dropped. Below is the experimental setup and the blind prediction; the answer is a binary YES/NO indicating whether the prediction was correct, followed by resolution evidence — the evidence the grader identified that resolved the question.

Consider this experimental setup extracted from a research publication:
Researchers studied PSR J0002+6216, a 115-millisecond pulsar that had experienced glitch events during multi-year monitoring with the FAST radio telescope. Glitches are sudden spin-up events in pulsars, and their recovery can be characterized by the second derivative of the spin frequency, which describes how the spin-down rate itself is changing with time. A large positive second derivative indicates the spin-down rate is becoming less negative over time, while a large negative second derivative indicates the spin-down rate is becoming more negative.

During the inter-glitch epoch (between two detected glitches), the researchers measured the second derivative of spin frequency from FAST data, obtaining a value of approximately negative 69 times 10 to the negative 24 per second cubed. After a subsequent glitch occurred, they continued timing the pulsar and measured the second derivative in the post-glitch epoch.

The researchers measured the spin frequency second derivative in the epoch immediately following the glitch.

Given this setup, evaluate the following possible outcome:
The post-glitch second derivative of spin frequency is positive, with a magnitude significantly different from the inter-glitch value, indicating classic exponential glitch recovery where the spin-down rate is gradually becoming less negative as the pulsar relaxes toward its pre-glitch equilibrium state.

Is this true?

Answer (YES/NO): YES